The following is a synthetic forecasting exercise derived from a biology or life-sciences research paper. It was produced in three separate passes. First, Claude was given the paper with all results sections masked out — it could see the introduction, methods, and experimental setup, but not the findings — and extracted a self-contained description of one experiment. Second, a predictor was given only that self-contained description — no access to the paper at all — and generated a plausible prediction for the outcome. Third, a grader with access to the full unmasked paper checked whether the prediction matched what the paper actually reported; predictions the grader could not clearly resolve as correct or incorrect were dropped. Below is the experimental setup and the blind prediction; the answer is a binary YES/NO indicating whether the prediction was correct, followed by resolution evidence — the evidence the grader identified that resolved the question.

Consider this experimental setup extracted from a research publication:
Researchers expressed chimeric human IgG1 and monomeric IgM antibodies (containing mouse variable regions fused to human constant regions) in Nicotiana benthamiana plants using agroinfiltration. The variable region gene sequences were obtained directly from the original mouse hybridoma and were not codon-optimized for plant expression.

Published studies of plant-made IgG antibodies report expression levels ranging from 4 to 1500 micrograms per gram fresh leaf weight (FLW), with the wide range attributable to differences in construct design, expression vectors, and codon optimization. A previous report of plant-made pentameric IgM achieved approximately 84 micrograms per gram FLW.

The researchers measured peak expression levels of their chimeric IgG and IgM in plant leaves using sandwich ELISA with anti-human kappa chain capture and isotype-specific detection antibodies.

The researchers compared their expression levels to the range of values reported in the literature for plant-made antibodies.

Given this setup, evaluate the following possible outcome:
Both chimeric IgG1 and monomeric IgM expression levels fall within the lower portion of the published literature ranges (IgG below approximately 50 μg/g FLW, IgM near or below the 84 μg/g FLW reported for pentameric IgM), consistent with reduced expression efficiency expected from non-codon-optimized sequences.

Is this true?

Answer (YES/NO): YES